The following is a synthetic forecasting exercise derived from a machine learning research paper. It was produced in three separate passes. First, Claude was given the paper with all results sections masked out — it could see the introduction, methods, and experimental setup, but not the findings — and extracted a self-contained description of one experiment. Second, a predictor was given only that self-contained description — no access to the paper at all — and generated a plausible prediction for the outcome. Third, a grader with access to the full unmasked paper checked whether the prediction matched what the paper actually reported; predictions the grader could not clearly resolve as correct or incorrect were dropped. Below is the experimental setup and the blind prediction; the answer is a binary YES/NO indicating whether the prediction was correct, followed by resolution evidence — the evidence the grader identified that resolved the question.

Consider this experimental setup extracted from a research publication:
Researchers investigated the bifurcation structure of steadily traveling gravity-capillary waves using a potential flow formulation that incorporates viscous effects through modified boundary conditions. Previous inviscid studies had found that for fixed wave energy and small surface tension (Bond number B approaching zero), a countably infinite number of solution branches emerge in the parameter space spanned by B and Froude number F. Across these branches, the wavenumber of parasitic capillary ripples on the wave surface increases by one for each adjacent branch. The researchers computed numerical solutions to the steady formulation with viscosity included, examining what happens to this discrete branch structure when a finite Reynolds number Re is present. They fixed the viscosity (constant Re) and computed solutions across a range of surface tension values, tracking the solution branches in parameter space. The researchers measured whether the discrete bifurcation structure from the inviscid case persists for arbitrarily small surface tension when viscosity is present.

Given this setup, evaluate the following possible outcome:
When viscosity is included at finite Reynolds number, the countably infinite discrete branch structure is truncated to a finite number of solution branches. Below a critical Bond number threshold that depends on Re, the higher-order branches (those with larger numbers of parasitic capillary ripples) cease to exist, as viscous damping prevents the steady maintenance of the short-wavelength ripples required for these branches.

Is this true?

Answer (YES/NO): YES